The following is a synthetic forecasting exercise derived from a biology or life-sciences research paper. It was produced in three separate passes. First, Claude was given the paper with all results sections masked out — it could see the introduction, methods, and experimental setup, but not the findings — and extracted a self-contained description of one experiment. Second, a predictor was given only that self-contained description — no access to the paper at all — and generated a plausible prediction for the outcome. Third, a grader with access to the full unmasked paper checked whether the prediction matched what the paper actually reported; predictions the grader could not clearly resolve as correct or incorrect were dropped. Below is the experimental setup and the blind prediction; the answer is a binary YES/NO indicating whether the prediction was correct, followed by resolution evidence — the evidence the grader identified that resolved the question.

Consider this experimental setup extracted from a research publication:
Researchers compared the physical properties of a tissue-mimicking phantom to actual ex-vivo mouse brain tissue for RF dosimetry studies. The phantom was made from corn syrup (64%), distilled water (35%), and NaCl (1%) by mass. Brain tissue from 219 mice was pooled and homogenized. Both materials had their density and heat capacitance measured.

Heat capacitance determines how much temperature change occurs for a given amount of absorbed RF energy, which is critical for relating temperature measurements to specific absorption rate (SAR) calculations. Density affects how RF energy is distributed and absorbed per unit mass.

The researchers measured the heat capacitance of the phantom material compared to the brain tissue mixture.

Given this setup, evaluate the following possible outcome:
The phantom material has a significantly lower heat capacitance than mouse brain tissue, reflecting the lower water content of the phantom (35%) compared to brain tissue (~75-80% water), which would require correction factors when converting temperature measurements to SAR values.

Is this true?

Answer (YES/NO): NO